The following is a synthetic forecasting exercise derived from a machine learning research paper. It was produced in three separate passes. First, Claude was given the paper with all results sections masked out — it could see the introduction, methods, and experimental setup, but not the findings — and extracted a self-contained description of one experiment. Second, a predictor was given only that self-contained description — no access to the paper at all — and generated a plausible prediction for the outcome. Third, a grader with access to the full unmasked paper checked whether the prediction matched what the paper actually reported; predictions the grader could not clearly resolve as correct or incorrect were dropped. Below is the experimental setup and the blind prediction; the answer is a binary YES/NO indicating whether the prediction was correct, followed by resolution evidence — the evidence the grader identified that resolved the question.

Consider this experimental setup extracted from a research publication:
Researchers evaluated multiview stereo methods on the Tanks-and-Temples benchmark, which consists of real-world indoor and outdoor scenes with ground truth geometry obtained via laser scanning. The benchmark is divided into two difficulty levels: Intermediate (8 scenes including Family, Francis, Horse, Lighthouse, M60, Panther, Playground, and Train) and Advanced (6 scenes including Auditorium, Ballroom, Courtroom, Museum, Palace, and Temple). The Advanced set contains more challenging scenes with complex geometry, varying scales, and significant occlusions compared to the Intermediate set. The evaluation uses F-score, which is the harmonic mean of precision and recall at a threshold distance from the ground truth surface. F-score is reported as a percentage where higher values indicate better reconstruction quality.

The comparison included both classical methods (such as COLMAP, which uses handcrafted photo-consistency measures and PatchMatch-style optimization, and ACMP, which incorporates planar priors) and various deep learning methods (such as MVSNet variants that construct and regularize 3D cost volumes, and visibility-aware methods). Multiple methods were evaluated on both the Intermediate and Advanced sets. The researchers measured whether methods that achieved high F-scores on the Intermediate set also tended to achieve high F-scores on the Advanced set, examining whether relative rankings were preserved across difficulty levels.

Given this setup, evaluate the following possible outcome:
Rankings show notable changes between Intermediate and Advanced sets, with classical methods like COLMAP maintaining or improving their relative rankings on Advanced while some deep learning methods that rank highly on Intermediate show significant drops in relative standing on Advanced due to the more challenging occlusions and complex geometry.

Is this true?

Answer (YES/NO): YES